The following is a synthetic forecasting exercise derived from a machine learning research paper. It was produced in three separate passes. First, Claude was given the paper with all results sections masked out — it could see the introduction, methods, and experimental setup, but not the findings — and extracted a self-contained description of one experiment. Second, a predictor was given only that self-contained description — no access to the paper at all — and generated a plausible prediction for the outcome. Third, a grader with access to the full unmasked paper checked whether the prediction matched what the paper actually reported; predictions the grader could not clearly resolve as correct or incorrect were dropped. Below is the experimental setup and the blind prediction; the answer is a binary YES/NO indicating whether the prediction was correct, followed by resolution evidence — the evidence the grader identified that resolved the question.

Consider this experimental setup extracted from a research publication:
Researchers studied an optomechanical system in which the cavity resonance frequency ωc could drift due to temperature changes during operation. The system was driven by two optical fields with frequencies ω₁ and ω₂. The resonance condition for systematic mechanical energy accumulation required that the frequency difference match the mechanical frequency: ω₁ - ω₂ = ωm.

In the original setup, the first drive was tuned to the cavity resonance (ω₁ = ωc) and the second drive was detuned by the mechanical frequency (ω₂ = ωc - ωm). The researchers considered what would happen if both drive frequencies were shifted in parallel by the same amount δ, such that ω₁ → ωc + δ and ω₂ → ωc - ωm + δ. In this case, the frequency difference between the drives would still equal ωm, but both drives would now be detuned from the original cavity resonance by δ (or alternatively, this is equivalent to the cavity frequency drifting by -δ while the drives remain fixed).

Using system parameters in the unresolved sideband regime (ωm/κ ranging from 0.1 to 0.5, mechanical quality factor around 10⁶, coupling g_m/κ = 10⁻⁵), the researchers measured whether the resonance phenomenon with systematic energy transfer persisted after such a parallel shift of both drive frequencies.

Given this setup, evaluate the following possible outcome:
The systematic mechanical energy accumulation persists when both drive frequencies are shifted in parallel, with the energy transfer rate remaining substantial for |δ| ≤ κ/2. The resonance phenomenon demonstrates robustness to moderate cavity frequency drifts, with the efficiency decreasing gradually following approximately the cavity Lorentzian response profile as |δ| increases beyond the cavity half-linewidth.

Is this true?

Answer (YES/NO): NO